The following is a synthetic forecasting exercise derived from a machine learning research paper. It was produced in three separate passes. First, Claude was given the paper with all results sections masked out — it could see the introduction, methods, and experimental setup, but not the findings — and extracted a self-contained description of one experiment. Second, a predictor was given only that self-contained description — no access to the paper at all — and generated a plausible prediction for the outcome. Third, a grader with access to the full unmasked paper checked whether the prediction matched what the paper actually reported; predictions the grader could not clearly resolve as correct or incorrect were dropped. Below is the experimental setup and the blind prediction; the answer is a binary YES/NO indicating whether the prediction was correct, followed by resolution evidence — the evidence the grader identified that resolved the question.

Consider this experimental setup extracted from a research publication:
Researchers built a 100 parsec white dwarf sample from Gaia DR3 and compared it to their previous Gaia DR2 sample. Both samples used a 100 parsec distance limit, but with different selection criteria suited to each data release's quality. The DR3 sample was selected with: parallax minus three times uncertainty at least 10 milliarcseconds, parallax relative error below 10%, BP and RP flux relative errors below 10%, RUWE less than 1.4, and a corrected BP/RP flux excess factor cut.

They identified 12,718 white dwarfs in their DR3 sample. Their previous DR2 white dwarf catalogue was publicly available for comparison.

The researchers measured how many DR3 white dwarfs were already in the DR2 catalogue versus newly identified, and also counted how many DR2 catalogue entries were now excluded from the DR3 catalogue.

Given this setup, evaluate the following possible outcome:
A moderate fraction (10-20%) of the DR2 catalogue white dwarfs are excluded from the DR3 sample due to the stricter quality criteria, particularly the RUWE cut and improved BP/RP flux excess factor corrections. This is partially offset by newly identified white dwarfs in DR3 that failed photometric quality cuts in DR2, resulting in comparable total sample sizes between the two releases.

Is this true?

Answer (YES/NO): NO